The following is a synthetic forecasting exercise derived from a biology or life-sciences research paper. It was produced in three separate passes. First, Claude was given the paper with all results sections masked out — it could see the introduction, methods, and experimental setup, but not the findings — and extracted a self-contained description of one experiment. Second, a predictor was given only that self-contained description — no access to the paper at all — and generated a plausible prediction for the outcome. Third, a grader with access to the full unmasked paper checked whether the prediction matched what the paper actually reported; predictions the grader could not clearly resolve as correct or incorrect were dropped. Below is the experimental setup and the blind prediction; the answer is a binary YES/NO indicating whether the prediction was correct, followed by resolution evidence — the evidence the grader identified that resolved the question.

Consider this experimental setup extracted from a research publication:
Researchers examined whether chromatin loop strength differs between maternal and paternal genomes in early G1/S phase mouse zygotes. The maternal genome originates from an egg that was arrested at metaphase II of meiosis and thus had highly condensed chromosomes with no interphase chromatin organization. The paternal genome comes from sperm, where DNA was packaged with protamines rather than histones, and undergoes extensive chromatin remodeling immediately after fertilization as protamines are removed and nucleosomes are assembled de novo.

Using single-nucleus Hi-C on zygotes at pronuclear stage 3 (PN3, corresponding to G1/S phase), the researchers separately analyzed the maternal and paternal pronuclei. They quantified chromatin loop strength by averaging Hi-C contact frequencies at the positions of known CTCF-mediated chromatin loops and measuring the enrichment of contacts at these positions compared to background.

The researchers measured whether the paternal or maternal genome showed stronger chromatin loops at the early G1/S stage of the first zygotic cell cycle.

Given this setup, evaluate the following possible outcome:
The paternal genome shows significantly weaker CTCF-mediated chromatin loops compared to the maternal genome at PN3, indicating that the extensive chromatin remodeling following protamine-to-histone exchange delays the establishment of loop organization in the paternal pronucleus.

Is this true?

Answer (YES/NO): NO